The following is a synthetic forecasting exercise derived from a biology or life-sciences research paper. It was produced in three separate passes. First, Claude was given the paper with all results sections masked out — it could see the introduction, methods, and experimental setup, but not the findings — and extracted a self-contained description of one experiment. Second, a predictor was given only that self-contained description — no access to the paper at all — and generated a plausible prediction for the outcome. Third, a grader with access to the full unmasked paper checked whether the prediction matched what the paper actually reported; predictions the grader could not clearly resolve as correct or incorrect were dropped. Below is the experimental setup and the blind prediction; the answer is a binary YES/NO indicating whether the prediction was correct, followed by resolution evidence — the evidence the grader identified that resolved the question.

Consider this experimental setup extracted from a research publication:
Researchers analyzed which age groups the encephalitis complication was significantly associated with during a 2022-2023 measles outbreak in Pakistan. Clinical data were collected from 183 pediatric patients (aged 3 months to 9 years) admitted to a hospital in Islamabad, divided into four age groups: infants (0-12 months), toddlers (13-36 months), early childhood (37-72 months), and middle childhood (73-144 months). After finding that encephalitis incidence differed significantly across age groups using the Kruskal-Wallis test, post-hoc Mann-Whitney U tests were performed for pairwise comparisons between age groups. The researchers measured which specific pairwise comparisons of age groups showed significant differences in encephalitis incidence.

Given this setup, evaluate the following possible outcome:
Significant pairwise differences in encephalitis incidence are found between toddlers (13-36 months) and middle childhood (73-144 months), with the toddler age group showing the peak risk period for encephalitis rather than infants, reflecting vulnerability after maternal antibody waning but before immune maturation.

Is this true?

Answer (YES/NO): NO